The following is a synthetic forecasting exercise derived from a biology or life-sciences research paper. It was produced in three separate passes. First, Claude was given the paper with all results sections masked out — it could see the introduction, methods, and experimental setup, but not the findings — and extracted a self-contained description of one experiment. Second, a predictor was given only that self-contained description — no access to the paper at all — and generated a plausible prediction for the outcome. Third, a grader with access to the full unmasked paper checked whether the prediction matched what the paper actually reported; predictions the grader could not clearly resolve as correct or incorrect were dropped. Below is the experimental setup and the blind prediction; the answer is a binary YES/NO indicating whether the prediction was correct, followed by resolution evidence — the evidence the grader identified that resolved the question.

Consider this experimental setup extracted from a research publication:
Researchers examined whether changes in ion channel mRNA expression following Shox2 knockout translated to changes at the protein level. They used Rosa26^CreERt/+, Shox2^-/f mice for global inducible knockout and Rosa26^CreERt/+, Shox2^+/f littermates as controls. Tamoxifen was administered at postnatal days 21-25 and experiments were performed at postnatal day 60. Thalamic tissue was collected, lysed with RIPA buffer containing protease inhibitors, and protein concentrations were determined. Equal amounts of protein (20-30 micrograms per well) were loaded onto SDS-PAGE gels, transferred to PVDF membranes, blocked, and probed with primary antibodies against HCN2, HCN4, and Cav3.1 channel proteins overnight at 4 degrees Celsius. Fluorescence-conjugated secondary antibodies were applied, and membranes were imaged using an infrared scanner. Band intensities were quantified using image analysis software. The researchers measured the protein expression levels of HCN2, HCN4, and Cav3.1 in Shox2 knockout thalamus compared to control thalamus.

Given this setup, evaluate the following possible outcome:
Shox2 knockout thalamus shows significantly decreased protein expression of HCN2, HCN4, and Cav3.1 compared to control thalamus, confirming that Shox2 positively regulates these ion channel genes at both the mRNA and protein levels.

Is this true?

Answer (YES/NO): NO